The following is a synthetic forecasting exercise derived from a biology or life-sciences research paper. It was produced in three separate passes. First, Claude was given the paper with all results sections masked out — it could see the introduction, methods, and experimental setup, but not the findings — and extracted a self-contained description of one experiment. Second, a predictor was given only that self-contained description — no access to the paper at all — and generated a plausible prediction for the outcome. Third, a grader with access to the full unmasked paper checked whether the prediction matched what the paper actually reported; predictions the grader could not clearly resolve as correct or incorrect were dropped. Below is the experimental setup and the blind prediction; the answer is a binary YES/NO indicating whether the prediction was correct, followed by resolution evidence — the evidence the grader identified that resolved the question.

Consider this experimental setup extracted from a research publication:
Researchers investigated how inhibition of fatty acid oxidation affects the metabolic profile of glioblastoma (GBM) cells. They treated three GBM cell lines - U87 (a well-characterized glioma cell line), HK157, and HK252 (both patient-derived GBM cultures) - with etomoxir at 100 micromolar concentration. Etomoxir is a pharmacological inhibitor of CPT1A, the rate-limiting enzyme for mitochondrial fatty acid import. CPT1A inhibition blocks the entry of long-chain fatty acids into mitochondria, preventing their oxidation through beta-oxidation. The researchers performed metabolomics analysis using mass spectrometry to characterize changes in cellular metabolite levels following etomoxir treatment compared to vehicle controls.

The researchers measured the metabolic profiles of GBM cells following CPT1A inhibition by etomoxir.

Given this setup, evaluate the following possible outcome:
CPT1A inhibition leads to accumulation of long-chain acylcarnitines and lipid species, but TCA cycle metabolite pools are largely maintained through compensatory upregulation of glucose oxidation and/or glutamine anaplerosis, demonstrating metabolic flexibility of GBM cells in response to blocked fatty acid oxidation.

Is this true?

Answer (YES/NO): NO